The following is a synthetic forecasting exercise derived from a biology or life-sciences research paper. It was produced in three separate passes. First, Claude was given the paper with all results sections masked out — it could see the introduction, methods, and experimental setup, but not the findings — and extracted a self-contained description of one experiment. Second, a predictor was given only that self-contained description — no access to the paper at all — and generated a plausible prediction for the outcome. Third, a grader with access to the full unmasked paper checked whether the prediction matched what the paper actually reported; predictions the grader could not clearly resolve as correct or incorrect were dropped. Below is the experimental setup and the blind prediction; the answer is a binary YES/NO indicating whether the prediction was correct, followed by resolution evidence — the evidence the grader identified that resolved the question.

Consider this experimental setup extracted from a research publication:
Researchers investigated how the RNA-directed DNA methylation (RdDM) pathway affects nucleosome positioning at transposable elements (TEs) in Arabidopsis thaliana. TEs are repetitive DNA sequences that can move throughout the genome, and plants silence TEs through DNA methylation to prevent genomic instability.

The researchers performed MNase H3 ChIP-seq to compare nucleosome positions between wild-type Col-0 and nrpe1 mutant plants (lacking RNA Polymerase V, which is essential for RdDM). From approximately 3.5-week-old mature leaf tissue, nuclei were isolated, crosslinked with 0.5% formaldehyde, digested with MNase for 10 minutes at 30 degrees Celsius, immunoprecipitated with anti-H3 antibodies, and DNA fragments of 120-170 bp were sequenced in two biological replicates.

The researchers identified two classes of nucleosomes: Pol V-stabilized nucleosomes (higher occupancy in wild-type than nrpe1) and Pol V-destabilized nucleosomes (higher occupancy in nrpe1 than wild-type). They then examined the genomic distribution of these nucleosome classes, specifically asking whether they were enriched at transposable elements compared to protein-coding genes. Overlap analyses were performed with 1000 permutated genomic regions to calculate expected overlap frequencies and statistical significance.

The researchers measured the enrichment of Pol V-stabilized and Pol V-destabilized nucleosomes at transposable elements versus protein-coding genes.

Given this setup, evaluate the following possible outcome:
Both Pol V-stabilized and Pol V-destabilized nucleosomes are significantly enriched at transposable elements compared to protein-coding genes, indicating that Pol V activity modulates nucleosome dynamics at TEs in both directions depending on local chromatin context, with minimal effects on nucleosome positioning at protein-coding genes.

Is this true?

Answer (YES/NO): NO